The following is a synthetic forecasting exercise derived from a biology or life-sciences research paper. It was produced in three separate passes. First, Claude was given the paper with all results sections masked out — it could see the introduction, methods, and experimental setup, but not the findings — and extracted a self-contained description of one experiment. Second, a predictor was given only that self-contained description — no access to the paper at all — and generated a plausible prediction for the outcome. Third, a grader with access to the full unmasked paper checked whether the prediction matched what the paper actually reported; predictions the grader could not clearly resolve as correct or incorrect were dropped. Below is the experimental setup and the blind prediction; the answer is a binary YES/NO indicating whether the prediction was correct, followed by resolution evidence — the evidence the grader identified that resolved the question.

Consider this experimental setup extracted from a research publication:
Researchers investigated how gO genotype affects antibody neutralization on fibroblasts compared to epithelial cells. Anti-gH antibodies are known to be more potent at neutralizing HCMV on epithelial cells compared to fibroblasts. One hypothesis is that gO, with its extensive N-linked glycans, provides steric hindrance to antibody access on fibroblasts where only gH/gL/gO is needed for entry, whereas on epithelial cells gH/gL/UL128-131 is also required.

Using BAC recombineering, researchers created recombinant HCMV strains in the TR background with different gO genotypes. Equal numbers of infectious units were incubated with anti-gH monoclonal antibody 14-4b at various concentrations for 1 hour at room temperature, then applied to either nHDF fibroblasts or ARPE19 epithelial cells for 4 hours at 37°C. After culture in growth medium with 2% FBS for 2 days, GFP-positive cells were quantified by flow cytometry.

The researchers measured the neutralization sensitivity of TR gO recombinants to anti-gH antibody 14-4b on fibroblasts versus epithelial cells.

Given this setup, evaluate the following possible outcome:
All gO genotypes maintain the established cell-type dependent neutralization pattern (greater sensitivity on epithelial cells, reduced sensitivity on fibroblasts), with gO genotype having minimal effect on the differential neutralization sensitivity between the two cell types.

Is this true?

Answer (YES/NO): NO